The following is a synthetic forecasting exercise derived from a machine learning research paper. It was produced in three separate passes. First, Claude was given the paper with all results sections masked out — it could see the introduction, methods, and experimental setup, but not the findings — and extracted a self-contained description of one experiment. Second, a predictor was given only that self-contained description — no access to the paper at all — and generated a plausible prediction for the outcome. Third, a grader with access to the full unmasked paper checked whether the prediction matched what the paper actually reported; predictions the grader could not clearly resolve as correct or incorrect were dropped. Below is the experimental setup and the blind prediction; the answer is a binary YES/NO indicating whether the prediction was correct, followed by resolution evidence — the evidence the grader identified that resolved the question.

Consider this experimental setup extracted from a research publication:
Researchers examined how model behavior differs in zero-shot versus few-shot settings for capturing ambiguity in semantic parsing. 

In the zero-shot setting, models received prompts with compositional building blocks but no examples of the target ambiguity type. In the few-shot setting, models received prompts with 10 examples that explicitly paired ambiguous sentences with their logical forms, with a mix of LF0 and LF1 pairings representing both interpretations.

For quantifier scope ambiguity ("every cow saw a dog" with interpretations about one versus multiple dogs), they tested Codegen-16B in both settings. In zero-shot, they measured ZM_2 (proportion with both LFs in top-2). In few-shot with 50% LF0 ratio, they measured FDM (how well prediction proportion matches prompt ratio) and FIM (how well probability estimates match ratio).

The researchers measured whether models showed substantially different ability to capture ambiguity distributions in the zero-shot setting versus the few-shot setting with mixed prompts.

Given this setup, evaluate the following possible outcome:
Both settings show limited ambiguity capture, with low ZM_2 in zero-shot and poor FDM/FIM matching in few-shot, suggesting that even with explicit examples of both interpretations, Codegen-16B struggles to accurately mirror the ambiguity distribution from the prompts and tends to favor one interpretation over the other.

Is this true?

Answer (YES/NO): NO